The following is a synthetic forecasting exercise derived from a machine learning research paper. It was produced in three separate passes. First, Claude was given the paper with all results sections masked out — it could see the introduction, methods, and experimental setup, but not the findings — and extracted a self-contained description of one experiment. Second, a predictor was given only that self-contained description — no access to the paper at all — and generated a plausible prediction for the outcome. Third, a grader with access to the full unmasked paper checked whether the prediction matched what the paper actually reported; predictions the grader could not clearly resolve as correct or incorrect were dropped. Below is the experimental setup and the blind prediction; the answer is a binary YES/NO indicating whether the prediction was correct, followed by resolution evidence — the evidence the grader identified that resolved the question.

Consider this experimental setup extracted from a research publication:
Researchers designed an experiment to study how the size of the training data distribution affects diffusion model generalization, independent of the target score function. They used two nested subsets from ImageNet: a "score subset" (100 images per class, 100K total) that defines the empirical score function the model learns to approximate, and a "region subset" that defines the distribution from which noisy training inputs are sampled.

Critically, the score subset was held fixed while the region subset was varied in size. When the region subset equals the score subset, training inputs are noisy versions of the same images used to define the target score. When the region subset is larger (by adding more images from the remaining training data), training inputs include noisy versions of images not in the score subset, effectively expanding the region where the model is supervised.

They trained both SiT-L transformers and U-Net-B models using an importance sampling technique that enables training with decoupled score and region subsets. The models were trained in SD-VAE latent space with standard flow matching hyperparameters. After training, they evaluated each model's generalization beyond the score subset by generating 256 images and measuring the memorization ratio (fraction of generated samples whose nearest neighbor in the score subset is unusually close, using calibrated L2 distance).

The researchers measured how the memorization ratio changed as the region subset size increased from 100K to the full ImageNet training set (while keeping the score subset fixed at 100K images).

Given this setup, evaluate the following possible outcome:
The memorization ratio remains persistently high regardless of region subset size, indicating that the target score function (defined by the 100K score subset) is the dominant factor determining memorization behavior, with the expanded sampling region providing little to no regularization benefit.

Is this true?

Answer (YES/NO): NO